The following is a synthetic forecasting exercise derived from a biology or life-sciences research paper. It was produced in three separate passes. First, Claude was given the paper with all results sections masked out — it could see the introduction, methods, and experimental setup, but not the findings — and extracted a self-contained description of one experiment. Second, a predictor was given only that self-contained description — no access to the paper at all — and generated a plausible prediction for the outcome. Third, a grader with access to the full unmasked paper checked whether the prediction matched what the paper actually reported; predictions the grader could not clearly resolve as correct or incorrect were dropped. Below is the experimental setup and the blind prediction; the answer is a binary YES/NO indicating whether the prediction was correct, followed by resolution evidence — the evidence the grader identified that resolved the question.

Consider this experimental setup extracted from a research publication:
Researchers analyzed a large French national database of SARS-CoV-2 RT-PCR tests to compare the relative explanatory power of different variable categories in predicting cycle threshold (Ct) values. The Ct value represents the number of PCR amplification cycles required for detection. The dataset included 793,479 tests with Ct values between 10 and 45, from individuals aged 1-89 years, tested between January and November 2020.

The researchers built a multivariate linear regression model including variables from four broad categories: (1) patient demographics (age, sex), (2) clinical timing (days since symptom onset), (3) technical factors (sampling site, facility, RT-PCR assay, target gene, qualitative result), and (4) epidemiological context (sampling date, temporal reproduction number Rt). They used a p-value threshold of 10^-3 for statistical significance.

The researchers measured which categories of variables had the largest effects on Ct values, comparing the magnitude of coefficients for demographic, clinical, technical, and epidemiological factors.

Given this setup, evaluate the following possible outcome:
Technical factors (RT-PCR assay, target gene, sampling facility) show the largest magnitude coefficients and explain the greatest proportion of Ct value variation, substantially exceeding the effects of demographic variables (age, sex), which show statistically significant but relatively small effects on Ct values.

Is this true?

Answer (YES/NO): NO